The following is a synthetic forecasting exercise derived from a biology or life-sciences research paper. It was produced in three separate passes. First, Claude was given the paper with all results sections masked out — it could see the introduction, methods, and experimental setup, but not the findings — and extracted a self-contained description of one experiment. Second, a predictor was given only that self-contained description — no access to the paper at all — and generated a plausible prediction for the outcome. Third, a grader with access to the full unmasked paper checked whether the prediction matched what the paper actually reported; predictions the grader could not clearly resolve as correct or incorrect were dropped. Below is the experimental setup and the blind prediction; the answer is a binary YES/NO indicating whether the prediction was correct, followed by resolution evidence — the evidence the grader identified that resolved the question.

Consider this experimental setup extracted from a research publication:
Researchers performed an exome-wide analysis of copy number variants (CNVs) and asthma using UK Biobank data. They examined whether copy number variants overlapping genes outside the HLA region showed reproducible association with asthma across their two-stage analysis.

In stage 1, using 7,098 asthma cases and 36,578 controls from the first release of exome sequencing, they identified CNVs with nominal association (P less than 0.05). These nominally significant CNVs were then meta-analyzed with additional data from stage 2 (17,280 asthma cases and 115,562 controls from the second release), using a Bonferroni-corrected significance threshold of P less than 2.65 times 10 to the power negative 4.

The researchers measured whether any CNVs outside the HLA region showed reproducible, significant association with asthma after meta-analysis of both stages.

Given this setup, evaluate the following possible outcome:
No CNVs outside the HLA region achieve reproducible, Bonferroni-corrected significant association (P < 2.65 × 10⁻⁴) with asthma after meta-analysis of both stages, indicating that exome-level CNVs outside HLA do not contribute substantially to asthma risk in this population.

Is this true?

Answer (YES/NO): YES